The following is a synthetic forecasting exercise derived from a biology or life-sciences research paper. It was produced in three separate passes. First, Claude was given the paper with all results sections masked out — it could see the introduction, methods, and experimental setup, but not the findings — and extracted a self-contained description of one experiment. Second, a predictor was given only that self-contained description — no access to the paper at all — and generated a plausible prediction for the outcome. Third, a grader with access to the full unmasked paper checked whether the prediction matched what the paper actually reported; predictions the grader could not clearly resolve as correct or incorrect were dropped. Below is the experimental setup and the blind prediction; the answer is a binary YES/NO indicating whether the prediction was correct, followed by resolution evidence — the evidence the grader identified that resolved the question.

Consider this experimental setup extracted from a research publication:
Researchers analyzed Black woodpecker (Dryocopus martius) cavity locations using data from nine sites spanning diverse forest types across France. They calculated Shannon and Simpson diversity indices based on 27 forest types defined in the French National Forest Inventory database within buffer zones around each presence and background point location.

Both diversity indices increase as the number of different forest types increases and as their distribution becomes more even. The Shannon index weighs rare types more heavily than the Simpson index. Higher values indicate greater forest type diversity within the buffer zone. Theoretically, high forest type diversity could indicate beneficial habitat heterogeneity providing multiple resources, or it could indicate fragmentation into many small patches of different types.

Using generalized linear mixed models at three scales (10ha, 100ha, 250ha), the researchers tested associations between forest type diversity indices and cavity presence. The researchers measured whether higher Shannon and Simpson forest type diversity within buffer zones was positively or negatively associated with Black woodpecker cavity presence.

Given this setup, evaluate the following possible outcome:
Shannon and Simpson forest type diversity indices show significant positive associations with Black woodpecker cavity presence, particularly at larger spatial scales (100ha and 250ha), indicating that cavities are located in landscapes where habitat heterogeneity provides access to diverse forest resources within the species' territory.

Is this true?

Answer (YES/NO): NO